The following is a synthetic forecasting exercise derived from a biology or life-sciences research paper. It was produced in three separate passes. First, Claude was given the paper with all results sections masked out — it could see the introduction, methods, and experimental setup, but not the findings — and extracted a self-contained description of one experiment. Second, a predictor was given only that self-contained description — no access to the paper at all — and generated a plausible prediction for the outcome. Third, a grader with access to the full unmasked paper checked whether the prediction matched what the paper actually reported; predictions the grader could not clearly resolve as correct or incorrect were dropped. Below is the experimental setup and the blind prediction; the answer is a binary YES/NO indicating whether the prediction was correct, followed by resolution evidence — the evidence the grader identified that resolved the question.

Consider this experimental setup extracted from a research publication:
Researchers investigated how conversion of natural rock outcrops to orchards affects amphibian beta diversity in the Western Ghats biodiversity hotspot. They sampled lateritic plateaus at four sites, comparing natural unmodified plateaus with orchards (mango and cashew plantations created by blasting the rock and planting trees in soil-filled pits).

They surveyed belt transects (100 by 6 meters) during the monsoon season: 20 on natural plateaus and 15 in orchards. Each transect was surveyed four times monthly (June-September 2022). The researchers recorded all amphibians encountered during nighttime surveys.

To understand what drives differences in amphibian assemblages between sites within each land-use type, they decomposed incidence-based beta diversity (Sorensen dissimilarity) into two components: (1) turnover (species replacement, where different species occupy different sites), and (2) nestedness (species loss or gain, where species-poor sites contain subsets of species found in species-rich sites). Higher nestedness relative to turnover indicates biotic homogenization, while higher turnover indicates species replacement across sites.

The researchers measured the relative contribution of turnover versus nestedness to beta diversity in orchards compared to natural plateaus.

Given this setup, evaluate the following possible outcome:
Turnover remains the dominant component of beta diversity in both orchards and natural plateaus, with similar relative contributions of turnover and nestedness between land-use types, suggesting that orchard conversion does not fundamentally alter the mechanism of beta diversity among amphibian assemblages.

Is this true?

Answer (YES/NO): NO